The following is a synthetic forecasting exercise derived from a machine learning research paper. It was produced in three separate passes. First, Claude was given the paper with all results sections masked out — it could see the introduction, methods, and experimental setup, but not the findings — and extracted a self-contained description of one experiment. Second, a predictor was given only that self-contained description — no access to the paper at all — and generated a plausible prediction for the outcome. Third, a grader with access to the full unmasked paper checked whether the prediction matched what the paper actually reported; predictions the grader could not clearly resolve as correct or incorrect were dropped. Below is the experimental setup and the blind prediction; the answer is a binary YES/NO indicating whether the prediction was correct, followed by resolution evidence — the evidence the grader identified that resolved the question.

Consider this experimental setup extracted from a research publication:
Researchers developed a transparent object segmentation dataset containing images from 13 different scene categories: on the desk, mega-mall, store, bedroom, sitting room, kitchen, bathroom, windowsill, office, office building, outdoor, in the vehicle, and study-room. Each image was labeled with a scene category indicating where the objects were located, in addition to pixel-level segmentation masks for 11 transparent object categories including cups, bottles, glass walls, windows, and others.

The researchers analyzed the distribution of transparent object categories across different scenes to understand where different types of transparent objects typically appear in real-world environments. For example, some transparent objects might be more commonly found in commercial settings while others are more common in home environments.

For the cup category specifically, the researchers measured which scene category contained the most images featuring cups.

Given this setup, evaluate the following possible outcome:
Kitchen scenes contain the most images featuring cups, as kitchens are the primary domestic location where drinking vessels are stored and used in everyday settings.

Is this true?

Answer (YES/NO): NO